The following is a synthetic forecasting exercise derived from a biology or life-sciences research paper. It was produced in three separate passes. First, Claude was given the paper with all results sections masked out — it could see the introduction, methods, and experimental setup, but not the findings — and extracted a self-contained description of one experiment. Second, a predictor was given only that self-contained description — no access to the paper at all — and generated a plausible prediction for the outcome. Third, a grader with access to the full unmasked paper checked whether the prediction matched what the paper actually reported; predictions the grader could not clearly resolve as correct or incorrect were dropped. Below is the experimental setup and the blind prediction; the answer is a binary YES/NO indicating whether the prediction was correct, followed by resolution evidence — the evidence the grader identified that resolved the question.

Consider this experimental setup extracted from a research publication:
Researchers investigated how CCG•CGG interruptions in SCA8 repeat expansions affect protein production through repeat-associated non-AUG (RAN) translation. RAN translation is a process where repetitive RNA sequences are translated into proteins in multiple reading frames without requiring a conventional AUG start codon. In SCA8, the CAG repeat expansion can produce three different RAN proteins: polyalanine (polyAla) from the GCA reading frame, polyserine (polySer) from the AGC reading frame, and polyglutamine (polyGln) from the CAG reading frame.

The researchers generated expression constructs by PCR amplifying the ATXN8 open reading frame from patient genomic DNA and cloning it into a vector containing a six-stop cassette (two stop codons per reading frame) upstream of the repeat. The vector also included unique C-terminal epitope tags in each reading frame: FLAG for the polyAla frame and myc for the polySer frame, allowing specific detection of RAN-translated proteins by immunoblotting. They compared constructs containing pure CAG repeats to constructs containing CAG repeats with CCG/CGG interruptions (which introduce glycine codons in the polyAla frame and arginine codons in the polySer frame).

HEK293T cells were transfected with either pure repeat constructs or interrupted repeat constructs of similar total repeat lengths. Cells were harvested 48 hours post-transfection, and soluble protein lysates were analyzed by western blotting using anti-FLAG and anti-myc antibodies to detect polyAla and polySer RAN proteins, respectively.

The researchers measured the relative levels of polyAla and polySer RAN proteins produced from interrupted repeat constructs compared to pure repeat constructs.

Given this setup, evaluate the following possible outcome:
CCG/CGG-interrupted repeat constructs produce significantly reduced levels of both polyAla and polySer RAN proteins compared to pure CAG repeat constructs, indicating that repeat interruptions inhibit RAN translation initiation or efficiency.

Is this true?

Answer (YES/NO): NO